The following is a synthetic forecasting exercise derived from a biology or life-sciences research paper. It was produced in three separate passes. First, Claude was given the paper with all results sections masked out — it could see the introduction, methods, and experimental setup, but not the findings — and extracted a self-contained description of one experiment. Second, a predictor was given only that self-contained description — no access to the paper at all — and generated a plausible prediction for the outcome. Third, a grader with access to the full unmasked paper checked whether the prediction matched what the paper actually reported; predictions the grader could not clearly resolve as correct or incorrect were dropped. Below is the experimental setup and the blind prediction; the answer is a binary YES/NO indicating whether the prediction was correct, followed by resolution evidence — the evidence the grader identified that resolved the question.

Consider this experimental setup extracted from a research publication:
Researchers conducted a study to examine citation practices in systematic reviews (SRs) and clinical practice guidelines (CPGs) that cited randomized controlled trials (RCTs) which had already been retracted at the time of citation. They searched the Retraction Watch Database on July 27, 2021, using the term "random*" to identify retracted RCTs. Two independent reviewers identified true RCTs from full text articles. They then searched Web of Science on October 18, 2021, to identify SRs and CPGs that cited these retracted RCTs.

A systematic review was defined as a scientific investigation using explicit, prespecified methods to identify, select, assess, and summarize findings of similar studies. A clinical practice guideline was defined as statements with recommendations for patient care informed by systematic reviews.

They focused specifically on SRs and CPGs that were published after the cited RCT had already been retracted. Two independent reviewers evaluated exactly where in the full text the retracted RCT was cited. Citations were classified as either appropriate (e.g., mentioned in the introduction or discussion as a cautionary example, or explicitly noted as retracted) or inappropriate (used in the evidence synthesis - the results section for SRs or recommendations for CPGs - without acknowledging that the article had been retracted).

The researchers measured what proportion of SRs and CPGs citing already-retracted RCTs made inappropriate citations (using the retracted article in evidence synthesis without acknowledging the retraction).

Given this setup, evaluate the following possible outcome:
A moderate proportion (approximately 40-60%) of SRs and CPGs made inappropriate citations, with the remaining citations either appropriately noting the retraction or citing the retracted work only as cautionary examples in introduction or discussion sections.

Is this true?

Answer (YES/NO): YES